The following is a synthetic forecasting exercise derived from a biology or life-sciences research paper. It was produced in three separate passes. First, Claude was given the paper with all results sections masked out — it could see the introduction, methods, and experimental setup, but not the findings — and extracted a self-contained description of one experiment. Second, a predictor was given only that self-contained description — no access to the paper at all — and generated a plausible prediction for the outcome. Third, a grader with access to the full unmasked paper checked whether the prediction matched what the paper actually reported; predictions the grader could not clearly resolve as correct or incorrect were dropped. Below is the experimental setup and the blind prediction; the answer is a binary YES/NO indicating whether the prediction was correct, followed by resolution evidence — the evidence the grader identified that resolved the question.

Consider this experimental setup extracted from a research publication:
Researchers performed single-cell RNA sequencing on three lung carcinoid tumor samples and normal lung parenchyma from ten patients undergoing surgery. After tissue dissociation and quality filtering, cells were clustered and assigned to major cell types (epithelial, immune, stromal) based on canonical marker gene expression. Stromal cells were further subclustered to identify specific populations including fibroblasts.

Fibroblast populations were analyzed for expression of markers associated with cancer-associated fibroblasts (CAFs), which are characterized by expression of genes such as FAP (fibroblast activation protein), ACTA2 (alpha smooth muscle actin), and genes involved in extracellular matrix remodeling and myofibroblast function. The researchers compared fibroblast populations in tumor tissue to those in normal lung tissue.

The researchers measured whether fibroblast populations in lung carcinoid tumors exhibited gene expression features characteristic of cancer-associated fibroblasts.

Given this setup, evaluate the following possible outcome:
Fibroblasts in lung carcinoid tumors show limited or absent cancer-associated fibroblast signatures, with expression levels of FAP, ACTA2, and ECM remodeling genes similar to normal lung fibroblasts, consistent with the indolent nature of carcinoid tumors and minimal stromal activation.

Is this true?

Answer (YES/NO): NO